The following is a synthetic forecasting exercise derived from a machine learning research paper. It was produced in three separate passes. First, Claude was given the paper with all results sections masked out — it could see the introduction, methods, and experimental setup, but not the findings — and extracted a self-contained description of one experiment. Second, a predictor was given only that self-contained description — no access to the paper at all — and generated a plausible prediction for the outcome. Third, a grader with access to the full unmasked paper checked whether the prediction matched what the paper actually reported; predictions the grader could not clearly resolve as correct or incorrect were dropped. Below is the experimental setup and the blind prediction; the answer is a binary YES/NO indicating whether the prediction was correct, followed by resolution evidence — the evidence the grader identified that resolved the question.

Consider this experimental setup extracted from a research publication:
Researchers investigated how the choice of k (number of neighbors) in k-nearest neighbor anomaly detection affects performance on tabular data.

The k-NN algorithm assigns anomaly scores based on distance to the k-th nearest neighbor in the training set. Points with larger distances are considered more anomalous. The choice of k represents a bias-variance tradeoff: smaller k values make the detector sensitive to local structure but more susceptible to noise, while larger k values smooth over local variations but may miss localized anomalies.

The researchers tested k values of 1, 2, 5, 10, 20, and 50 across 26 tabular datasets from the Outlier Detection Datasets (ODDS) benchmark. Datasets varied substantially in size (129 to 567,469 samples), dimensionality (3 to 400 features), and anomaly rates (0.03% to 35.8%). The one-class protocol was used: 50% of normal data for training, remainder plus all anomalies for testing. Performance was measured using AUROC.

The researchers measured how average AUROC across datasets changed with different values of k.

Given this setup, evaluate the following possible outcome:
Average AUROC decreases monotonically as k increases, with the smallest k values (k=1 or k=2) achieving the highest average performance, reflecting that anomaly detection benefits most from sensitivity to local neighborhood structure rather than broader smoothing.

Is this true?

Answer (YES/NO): NO